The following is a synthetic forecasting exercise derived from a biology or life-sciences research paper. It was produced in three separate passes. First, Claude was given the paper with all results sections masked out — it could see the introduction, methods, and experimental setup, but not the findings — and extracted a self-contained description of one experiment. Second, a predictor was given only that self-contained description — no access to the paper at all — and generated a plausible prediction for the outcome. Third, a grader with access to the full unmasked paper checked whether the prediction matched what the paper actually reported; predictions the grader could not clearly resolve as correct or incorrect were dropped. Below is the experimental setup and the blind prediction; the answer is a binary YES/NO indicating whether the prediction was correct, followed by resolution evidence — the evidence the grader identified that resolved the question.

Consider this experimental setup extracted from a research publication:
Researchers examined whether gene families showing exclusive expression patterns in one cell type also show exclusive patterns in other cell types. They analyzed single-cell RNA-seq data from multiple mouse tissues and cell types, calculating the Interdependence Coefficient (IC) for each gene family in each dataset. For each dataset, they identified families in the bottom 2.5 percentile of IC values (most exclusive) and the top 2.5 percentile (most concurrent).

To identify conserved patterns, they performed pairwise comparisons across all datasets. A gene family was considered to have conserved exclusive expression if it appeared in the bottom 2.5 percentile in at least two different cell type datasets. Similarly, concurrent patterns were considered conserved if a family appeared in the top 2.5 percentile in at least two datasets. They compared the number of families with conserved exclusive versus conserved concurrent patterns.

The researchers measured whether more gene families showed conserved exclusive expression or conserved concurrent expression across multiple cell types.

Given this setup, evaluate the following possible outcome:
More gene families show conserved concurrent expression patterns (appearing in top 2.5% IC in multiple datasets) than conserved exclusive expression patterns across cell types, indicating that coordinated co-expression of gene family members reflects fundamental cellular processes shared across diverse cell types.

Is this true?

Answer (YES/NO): YES